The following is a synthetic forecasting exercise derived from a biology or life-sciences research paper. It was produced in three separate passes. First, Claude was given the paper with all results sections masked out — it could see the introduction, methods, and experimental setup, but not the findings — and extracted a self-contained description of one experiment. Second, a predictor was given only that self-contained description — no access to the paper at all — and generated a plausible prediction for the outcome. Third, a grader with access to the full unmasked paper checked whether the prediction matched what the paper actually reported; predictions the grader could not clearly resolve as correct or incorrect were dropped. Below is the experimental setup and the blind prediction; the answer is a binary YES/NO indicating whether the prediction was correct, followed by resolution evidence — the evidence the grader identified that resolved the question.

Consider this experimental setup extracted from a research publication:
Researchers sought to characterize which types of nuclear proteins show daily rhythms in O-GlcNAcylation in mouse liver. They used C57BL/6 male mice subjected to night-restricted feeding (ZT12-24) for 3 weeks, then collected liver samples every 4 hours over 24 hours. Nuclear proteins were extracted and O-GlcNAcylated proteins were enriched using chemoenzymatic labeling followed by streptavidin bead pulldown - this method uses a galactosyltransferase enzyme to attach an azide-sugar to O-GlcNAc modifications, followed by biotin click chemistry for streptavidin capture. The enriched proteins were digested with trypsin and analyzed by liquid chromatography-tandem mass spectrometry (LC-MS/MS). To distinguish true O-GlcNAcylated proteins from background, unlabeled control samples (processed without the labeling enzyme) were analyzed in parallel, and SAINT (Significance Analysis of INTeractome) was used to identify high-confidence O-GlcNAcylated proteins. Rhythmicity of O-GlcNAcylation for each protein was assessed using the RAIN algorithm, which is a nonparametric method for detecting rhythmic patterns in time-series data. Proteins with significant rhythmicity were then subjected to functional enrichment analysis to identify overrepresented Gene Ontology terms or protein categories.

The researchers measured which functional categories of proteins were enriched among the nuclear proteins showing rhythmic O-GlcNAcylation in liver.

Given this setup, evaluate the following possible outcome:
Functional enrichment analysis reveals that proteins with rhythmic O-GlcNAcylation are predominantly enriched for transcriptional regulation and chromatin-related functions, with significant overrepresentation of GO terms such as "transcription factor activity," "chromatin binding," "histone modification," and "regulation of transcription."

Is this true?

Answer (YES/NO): YES